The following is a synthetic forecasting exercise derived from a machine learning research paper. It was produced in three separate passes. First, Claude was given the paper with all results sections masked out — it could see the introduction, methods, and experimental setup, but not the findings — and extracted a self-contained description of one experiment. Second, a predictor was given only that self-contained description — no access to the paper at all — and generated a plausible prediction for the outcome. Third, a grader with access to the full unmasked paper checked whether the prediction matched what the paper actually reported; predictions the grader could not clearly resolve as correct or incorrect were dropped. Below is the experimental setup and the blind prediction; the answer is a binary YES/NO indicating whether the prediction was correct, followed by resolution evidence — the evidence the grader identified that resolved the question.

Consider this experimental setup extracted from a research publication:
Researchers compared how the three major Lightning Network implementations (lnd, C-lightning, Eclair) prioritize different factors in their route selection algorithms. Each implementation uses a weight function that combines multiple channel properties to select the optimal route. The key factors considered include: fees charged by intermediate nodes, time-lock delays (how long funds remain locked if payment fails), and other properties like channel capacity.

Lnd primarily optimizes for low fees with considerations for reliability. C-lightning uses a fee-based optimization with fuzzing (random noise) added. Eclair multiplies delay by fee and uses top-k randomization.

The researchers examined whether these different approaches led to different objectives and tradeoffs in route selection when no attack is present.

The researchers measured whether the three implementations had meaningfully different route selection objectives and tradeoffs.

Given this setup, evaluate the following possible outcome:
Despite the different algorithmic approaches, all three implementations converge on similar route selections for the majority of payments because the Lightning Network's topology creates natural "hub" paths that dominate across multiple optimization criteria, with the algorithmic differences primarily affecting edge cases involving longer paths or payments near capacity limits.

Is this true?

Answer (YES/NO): NO